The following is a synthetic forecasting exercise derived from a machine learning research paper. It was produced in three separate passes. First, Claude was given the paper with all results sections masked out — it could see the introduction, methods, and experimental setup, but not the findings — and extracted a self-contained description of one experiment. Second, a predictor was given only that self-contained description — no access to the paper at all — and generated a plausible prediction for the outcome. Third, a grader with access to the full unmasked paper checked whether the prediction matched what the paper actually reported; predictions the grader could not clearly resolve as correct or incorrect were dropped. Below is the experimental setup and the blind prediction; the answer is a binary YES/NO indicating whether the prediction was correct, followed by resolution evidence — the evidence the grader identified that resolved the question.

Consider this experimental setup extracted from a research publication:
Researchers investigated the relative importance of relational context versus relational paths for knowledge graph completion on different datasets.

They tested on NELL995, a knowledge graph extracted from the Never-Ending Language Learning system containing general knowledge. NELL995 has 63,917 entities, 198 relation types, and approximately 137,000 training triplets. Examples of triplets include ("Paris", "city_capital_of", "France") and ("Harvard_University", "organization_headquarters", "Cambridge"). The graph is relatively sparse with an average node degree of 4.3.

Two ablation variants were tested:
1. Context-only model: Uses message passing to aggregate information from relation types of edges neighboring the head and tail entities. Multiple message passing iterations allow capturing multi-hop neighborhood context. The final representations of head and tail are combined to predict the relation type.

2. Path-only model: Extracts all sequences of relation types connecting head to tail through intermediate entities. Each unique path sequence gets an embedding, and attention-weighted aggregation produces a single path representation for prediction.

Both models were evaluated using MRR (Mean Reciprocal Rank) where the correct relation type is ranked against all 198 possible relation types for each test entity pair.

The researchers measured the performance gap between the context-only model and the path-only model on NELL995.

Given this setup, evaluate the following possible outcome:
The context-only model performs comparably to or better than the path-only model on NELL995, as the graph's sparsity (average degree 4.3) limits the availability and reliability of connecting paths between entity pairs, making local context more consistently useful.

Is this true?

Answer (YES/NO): YES